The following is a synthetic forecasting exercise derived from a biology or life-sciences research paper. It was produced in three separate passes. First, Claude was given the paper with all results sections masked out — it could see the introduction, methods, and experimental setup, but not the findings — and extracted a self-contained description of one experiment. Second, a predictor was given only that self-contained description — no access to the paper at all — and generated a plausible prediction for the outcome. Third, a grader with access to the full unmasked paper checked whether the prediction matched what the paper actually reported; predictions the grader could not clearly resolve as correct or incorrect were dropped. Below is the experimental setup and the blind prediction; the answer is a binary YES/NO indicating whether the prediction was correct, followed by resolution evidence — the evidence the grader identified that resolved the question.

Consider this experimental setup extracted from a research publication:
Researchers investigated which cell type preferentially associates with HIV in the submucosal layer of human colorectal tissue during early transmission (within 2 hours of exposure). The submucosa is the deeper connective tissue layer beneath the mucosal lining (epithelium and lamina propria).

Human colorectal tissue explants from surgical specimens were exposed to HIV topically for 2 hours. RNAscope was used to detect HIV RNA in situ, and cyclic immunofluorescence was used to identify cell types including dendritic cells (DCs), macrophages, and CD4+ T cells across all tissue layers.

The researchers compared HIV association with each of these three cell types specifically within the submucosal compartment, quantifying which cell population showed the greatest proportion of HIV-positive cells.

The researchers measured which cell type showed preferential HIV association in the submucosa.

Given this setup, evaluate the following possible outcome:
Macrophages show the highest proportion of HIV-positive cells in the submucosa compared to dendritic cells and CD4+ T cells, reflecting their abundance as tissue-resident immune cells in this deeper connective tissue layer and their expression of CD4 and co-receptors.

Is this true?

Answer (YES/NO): YES